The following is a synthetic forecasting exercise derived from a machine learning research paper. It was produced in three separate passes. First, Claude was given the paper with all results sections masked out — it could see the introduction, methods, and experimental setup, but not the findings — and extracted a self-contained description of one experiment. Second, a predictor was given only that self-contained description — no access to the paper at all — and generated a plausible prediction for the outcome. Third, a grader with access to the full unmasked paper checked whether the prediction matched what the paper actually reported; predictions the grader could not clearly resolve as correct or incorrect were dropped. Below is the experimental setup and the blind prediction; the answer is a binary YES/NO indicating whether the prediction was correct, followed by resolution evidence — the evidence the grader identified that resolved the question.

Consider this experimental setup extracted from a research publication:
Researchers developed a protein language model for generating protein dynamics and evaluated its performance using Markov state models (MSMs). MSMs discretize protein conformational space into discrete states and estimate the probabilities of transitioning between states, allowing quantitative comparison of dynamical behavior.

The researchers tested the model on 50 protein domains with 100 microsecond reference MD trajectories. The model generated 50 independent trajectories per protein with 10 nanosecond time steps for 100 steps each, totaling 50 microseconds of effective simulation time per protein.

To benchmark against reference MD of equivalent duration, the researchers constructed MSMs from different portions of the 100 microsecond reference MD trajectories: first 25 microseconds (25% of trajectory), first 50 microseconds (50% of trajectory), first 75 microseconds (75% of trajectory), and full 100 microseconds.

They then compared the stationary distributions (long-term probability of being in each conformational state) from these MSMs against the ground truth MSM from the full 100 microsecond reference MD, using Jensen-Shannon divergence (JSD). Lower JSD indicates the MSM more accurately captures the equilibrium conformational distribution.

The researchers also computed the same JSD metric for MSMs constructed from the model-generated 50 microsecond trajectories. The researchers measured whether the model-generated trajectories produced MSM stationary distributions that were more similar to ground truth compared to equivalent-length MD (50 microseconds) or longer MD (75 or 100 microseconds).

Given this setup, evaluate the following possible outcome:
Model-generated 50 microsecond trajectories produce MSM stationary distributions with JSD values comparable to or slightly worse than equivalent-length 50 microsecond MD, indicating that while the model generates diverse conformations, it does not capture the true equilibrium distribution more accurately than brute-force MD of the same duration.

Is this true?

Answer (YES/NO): NO